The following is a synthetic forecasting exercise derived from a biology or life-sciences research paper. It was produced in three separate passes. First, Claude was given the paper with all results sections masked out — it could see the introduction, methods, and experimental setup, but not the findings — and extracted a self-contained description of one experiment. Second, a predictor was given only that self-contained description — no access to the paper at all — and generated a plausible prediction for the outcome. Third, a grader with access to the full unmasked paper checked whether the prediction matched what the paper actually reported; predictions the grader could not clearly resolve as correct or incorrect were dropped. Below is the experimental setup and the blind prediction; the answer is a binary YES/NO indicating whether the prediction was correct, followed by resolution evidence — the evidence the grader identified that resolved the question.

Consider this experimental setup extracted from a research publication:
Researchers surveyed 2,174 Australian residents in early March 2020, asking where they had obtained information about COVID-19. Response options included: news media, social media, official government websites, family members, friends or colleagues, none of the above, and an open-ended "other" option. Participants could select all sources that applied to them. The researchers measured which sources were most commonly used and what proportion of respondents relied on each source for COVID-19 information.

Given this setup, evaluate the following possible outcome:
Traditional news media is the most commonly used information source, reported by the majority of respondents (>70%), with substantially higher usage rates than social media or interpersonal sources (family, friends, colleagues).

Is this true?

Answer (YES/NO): NO